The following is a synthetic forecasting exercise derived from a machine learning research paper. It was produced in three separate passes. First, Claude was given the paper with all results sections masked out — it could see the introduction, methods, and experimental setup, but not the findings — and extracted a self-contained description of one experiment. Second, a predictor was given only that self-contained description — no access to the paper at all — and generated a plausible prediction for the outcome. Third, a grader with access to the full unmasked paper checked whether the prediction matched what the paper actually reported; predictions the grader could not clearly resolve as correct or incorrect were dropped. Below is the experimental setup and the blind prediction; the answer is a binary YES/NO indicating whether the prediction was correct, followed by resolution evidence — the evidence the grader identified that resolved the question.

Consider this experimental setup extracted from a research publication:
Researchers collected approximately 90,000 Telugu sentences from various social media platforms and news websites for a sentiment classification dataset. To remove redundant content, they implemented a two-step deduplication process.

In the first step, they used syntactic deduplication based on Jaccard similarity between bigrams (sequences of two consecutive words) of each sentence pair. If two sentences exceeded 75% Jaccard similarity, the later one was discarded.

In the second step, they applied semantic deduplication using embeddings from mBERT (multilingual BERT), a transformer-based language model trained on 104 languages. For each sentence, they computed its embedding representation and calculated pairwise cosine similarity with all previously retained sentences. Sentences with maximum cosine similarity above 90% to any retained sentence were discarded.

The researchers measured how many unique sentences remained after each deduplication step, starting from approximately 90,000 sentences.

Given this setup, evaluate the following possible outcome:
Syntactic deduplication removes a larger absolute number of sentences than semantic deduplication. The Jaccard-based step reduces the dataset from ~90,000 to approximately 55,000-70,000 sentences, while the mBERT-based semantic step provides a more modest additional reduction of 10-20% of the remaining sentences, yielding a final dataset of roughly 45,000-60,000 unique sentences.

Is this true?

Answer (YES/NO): NO